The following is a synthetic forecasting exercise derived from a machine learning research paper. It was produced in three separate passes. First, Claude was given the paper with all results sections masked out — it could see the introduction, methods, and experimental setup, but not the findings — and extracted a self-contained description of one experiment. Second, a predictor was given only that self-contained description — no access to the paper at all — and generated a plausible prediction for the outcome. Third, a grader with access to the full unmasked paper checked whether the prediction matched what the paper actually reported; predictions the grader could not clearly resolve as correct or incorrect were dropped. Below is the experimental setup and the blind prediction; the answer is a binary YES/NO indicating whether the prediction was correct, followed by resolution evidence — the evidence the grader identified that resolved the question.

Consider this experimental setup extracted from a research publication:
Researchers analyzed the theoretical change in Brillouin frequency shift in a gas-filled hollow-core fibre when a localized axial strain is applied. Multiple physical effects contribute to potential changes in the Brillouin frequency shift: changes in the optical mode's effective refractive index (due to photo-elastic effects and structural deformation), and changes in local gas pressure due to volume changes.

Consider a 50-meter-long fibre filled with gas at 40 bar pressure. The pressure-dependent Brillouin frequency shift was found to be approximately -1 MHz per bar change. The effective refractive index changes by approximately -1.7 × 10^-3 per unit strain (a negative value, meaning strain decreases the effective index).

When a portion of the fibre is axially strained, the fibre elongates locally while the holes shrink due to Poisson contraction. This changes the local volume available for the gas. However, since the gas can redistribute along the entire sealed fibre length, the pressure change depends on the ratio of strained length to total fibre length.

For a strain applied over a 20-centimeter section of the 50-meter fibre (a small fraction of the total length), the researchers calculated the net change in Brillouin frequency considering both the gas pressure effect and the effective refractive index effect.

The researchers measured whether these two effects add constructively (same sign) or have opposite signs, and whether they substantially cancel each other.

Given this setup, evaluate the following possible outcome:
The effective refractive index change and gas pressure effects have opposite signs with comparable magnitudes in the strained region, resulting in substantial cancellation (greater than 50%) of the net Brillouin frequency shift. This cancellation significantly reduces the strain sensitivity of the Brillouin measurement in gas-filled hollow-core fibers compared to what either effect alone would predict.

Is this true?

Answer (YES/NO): YES